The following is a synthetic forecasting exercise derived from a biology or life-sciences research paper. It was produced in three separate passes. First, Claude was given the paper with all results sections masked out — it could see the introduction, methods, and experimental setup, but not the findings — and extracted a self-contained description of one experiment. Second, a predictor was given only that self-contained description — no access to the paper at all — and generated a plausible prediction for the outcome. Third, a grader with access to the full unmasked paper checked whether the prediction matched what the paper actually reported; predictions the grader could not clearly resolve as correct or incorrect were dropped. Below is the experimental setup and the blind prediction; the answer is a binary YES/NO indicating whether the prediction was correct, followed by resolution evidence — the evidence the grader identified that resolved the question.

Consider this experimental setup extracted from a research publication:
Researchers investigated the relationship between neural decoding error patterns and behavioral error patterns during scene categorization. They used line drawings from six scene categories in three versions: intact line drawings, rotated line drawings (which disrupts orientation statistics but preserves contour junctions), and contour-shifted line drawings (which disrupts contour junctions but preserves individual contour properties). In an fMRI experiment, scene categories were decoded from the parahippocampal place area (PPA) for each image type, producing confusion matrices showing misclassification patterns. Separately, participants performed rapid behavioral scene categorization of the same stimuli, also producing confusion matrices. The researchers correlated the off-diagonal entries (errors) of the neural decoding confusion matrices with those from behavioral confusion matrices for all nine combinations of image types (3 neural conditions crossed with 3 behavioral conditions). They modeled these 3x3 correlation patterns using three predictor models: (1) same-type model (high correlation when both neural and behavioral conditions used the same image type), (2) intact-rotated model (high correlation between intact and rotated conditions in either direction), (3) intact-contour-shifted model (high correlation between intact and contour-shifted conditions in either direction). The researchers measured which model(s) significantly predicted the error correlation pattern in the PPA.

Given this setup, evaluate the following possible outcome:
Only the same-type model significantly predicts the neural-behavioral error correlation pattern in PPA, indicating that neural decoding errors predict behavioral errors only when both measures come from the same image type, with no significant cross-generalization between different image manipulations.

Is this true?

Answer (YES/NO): NO